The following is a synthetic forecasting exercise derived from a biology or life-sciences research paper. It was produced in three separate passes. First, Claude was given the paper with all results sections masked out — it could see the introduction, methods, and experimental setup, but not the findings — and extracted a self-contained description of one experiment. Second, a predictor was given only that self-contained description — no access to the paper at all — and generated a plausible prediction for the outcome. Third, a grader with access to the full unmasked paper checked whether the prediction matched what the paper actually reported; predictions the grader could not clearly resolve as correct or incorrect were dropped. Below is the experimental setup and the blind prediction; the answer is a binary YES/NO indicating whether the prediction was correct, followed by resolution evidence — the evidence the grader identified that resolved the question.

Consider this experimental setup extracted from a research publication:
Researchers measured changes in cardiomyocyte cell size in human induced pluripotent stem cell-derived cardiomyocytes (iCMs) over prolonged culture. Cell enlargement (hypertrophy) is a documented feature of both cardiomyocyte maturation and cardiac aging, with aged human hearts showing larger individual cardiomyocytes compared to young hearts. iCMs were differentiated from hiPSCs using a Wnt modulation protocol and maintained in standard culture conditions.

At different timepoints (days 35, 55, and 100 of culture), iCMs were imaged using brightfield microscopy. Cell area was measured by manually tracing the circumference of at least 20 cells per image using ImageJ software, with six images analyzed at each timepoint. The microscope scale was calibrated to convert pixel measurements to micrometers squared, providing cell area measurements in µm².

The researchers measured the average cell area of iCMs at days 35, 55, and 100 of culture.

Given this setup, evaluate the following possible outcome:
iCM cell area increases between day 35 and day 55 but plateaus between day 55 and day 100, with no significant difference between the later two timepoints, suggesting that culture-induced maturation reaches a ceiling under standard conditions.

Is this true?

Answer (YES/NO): NO